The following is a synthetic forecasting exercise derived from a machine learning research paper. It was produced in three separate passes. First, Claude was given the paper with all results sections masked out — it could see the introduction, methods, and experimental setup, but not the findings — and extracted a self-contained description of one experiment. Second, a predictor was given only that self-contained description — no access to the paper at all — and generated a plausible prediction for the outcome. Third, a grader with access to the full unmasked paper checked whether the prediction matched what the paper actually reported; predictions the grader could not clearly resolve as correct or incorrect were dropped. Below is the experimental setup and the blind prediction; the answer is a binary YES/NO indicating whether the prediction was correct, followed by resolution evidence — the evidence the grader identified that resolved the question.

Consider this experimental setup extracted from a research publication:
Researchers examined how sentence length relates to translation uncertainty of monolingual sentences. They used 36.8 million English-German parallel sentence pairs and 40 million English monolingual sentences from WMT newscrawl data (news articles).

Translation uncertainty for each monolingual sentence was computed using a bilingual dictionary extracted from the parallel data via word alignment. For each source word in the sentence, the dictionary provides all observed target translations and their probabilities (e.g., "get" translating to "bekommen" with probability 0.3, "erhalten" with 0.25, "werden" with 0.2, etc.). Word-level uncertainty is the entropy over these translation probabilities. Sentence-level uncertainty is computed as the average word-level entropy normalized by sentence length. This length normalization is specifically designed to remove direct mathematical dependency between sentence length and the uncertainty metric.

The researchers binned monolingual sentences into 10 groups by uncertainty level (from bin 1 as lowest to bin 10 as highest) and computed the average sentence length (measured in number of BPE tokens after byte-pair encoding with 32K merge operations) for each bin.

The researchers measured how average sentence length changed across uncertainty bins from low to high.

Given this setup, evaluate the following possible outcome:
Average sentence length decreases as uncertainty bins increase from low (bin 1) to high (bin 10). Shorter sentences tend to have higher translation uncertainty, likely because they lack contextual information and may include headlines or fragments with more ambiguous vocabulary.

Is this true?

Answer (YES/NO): NO